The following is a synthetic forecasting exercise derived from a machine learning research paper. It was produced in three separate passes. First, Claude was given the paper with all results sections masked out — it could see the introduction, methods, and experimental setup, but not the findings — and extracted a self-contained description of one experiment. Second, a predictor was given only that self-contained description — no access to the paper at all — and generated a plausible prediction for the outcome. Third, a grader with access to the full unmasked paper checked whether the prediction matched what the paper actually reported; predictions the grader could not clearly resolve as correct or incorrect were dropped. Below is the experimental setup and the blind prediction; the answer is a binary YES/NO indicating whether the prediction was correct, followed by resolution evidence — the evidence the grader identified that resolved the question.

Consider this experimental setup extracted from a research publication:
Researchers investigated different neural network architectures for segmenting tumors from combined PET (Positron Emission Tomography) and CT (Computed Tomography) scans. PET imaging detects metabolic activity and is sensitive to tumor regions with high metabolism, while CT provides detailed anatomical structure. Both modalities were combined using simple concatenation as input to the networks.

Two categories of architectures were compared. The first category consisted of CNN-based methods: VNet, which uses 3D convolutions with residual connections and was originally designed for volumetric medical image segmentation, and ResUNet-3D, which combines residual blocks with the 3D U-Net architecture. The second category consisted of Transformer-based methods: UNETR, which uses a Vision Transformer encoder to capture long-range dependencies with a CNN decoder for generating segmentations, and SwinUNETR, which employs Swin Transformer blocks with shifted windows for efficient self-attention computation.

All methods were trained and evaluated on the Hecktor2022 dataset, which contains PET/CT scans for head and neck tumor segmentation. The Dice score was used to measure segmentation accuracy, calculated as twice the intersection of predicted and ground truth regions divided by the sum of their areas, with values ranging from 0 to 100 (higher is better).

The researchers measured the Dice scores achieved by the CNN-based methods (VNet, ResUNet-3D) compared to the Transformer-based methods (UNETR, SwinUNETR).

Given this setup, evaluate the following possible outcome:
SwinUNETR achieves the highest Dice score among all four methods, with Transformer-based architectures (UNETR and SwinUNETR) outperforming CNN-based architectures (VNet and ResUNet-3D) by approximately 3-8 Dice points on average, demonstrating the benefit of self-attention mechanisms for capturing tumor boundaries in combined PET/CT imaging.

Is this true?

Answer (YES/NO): NO